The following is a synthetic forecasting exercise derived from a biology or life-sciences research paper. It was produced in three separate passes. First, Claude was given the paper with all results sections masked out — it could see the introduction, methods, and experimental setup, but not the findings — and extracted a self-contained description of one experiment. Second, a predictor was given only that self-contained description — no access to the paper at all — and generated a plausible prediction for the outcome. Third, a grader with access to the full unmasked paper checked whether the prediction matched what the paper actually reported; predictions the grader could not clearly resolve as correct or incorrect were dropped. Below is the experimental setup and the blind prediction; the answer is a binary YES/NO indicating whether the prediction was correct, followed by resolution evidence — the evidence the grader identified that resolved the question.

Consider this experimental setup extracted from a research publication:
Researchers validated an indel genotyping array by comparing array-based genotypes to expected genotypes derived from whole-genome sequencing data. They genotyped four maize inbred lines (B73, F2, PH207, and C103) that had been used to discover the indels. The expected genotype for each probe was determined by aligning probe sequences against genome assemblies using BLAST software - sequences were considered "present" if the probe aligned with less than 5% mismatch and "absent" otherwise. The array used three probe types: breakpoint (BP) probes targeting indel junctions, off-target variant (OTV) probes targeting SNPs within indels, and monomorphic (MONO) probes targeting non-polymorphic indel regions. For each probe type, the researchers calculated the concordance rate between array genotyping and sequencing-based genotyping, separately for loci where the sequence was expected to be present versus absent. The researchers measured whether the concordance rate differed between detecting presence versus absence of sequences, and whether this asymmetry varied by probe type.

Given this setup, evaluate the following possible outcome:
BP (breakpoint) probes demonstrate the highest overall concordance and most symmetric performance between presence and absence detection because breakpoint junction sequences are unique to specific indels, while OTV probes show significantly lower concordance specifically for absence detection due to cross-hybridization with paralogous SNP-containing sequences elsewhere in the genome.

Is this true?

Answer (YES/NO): NO